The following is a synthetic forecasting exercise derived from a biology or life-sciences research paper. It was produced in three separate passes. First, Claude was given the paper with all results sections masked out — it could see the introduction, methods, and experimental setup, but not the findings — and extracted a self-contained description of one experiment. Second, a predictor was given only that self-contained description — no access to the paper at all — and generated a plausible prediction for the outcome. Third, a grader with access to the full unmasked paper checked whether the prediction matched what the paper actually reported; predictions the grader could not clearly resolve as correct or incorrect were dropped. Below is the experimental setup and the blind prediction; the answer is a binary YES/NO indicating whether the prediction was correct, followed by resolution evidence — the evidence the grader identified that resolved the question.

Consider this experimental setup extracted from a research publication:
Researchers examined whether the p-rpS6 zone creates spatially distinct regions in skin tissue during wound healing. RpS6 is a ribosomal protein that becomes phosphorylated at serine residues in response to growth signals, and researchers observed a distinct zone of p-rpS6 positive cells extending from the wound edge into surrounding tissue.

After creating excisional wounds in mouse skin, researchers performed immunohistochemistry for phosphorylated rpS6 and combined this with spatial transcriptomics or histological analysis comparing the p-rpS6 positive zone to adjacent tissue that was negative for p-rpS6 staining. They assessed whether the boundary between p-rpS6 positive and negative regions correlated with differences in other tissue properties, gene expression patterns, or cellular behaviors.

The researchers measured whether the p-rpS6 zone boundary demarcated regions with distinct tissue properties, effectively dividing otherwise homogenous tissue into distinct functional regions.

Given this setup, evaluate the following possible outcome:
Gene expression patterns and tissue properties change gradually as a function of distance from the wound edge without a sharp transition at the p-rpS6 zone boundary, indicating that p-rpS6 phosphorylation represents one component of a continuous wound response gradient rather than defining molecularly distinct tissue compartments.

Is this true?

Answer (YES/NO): NO